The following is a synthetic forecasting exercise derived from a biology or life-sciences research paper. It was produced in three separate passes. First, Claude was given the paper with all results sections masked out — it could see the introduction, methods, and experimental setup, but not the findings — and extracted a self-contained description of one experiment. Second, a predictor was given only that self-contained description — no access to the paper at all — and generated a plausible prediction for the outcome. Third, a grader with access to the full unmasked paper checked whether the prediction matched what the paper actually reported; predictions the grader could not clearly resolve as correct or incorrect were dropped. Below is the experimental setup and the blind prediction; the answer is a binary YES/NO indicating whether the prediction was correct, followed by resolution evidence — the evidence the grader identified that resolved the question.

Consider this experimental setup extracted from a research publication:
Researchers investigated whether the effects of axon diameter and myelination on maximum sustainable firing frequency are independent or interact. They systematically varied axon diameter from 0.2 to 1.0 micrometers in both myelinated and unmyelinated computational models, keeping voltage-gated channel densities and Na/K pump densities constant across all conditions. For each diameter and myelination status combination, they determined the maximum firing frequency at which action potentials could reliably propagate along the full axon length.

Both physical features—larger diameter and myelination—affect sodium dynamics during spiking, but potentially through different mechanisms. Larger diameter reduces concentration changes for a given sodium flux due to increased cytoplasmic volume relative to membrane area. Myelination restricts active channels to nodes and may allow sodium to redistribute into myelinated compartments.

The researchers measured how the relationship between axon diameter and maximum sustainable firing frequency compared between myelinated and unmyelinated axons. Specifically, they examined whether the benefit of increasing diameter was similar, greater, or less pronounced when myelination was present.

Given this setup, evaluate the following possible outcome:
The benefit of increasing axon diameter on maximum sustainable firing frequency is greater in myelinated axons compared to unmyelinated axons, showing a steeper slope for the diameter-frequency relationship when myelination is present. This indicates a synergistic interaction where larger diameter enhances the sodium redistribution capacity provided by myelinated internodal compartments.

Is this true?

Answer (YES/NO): NO